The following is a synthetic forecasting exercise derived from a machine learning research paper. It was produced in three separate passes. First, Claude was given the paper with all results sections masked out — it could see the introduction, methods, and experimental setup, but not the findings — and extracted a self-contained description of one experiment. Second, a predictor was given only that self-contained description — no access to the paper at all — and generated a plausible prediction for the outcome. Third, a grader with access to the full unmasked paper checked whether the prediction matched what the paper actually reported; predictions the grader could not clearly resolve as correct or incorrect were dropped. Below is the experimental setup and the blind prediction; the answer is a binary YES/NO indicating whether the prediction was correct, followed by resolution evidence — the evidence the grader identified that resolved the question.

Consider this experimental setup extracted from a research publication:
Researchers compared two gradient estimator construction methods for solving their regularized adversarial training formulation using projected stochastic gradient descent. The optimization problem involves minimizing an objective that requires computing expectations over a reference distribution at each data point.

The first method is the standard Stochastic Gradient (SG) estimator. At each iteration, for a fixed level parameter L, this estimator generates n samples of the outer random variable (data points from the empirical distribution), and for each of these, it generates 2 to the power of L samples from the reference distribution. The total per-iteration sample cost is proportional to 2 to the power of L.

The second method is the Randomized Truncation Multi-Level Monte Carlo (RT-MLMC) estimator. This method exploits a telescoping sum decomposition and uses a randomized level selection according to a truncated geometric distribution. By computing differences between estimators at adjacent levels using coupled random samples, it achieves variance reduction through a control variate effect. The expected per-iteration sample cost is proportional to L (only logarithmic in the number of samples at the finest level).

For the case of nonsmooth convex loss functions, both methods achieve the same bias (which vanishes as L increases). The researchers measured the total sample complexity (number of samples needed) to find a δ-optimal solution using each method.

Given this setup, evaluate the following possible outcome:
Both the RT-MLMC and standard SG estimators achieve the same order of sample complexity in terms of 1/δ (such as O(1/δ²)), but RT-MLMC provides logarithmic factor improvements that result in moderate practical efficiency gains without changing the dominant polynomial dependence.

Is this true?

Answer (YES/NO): NO